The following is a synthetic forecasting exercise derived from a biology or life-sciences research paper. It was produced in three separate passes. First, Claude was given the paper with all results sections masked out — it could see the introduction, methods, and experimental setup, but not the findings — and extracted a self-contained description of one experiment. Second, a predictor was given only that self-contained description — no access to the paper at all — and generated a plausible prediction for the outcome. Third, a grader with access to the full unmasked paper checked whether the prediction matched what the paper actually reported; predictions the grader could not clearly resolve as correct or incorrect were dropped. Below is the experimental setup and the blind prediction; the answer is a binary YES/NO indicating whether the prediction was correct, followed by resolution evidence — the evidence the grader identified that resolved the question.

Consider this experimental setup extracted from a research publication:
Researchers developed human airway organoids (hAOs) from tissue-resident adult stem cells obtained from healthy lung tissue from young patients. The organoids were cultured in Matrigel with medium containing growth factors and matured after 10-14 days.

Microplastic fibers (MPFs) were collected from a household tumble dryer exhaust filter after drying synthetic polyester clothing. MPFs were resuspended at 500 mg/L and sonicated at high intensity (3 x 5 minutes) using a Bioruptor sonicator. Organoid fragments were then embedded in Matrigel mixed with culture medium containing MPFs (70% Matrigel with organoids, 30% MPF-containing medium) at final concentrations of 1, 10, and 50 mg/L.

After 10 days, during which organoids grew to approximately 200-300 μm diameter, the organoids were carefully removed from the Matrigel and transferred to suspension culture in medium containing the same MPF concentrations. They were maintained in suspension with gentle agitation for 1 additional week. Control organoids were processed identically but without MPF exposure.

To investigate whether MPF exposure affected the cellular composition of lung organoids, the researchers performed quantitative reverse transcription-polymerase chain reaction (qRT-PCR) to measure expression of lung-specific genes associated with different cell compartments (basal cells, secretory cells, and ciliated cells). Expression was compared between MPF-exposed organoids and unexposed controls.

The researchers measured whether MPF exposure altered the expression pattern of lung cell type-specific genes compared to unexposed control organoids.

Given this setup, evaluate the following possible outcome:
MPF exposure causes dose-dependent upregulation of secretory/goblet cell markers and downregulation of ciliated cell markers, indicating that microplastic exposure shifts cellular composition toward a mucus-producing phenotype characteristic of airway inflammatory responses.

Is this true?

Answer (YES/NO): NO